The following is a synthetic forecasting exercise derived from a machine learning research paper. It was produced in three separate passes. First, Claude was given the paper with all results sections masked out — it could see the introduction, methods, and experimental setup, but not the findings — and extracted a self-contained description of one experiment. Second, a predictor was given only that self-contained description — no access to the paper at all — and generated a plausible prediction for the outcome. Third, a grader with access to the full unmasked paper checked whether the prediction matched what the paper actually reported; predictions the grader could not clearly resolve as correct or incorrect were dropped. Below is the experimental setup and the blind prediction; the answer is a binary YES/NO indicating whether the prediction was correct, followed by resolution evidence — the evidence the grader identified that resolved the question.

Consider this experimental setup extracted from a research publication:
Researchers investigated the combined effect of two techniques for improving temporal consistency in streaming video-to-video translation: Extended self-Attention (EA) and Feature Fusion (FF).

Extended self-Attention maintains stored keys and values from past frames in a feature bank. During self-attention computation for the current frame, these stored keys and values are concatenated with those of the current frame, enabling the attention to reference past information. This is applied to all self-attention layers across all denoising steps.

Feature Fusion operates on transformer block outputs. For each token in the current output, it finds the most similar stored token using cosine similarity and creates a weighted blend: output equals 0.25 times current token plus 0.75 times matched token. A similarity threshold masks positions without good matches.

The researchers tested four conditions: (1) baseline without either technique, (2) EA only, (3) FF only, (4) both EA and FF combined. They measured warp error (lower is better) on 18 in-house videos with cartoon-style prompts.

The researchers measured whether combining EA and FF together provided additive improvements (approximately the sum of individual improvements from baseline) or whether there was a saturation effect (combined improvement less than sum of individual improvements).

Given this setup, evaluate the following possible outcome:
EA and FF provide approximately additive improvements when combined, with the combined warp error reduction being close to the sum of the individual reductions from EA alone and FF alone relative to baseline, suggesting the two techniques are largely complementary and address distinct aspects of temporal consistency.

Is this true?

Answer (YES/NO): NO